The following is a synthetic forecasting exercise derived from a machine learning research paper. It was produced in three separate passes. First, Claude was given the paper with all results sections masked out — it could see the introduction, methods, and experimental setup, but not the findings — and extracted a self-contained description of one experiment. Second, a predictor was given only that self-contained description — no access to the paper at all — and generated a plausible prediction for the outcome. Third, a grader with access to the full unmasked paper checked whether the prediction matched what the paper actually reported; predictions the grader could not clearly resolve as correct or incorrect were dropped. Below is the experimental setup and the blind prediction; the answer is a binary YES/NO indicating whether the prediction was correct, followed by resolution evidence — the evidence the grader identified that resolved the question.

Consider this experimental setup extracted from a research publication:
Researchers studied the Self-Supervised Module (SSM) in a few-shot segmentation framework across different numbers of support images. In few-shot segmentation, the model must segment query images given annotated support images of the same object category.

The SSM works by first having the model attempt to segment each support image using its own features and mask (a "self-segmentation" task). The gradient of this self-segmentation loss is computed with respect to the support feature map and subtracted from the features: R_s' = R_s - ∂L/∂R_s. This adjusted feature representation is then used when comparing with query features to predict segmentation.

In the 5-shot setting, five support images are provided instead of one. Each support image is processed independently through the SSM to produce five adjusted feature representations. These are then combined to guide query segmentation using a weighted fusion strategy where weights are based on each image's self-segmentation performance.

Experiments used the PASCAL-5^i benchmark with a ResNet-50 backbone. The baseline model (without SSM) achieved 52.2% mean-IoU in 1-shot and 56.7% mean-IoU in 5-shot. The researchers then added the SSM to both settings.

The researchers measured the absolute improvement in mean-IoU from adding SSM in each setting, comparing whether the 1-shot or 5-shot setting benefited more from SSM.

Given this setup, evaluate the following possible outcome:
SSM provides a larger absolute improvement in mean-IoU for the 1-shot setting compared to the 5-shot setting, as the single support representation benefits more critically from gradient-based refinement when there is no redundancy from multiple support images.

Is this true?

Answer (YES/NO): NO